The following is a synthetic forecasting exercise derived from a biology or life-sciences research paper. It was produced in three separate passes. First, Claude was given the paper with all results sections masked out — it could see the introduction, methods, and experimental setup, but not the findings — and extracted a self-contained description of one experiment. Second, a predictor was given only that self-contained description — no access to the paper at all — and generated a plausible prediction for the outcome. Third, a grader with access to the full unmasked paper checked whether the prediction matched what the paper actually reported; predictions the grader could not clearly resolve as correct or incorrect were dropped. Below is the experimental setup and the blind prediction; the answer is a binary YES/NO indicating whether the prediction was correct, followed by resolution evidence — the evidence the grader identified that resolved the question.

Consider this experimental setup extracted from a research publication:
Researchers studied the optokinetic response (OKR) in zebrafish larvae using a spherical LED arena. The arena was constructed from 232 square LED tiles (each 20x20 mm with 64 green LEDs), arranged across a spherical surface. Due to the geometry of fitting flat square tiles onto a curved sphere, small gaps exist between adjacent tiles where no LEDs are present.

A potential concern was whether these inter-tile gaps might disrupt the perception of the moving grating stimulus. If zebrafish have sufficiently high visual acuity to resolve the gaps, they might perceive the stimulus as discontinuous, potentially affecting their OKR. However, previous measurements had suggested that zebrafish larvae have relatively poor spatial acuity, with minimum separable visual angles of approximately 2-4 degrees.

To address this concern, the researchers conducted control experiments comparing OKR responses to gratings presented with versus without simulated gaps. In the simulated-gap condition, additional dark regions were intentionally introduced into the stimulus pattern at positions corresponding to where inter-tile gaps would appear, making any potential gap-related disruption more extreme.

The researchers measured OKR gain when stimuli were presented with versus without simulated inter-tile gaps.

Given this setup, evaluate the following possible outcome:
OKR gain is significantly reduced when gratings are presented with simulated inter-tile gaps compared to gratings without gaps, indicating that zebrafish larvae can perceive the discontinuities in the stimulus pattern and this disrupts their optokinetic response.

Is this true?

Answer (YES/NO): NO